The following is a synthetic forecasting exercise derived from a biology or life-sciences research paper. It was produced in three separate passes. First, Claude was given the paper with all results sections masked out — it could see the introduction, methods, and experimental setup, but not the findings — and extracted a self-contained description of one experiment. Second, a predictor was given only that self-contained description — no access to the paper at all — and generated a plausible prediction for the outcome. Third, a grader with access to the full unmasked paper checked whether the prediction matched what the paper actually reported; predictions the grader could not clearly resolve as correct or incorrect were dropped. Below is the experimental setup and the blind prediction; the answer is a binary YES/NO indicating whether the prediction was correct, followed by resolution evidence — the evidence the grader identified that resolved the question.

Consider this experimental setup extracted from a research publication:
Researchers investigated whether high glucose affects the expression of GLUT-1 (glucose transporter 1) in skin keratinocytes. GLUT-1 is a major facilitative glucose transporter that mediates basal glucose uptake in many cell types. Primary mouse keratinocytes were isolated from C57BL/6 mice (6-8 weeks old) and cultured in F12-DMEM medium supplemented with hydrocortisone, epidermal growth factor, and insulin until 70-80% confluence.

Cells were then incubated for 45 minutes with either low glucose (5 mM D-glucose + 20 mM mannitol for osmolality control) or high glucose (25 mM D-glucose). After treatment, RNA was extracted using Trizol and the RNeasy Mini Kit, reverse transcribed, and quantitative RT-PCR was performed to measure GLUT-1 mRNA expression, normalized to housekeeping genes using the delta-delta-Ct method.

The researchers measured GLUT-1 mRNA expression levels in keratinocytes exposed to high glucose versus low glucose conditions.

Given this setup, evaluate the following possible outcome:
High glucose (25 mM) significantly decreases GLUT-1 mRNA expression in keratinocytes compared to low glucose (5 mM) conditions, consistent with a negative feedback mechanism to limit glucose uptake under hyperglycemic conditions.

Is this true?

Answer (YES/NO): NO